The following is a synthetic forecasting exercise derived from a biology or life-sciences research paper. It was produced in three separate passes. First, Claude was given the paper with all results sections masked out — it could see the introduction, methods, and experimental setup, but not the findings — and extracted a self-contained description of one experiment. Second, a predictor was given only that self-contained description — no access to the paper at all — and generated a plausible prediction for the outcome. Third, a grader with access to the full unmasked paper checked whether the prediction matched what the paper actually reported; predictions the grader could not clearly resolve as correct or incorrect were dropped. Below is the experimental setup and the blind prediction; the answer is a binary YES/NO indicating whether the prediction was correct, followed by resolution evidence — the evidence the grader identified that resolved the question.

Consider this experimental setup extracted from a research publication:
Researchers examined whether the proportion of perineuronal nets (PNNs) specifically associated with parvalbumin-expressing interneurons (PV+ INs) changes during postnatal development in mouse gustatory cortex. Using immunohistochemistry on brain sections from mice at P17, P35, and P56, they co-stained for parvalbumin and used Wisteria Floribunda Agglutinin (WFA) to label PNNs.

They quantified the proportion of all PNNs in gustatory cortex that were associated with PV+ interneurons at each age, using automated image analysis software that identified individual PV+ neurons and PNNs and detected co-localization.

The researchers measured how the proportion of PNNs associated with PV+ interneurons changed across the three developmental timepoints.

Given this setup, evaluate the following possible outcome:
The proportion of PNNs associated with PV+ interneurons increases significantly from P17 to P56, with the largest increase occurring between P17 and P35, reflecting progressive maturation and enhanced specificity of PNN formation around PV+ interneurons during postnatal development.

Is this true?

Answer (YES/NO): YES